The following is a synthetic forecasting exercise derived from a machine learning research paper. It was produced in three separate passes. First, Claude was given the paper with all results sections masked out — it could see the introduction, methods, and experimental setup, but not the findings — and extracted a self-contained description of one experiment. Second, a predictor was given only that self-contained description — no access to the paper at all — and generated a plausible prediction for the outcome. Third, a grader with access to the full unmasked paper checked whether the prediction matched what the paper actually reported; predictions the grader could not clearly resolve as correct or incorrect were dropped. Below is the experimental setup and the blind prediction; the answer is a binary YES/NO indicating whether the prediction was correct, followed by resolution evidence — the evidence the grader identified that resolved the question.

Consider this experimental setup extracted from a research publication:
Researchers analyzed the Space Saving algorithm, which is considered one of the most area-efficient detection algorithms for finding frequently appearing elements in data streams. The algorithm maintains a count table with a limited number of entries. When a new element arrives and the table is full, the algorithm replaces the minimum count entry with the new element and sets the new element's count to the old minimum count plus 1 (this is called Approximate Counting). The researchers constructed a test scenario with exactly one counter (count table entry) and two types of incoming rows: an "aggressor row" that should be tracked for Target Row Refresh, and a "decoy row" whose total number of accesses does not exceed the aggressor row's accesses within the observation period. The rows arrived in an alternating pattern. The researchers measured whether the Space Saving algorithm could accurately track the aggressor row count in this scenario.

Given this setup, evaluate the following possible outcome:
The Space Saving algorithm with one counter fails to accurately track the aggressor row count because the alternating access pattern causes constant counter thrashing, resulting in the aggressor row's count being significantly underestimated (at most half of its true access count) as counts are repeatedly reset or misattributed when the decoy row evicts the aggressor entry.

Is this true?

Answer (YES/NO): NO